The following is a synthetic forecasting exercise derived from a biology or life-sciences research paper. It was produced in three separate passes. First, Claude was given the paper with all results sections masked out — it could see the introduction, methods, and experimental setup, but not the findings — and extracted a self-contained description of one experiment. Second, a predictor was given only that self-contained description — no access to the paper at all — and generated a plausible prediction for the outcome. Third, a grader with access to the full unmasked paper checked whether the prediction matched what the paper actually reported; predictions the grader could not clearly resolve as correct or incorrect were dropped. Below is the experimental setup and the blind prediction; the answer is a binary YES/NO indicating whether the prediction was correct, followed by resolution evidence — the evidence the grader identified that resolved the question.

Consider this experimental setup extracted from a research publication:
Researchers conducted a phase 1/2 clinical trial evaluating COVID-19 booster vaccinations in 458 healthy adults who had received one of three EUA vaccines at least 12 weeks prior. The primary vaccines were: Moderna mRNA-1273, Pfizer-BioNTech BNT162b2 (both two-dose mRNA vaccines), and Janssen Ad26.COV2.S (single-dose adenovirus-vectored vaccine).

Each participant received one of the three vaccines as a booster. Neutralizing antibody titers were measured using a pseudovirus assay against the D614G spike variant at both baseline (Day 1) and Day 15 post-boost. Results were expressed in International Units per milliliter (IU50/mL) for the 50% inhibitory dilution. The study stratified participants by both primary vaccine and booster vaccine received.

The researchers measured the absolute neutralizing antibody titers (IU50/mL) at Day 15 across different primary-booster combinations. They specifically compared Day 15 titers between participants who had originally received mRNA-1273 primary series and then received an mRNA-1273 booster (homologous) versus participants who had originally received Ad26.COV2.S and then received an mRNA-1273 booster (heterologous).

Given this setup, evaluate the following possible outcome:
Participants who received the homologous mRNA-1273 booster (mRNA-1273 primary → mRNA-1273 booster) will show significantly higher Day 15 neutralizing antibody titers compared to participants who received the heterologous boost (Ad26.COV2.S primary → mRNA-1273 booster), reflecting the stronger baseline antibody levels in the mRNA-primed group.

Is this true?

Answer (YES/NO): YES